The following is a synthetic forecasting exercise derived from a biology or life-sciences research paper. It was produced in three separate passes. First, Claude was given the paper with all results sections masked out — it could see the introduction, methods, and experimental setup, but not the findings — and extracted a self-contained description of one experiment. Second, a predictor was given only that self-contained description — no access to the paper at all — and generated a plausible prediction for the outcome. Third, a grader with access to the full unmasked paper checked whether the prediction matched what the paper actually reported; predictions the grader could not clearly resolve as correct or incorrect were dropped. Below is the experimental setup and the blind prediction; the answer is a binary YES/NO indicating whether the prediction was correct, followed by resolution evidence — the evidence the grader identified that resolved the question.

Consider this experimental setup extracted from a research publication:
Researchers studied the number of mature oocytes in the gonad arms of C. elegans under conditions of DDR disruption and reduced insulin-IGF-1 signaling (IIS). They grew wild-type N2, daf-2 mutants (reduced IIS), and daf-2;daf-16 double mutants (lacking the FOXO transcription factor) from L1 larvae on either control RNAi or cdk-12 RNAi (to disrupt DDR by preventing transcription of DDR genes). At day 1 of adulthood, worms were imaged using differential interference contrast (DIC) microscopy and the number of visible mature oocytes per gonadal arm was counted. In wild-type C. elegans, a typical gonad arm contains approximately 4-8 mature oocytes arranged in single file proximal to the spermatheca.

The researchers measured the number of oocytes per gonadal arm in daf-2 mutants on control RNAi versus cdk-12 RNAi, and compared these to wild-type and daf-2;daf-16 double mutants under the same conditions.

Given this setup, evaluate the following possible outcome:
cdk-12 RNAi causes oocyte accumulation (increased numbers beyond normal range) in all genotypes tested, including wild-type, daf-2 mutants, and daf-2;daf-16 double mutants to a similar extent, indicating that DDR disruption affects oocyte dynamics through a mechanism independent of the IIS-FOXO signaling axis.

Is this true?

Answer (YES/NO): NO